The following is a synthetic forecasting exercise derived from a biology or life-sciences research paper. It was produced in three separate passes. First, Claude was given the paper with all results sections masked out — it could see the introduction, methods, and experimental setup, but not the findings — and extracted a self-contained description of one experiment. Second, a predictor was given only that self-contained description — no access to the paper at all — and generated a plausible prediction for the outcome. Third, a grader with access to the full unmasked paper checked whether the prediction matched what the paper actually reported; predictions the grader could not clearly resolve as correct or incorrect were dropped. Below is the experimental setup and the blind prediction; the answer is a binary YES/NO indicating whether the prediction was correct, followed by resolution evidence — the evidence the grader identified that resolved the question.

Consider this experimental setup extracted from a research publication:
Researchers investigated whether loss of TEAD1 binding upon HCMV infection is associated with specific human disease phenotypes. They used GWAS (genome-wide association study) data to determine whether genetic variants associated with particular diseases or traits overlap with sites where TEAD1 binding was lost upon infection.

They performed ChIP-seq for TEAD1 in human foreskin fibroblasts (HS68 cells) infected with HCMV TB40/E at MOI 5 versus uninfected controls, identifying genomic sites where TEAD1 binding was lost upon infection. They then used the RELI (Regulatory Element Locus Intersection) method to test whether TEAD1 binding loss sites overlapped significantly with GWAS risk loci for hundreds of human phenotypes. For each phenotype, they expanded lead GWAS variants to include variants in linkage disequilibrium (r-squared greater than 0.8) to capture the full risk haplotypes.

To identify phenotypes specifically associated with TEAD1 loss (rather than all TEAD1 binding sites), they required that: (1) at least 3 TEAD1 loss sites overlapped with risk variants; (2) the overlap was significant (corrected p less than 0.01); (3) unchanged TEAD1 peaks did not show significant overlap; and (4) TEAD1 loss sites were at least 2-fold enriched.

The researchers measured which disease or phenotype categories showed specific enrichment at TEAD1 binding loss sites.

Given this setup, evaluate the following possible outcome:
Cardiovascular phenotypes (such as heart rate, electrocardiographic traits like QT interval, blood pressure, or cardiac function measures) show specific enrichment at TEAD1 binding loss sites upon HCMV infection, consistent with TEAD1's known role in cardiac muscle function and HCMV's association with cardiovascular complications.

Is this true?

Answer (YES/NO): NO